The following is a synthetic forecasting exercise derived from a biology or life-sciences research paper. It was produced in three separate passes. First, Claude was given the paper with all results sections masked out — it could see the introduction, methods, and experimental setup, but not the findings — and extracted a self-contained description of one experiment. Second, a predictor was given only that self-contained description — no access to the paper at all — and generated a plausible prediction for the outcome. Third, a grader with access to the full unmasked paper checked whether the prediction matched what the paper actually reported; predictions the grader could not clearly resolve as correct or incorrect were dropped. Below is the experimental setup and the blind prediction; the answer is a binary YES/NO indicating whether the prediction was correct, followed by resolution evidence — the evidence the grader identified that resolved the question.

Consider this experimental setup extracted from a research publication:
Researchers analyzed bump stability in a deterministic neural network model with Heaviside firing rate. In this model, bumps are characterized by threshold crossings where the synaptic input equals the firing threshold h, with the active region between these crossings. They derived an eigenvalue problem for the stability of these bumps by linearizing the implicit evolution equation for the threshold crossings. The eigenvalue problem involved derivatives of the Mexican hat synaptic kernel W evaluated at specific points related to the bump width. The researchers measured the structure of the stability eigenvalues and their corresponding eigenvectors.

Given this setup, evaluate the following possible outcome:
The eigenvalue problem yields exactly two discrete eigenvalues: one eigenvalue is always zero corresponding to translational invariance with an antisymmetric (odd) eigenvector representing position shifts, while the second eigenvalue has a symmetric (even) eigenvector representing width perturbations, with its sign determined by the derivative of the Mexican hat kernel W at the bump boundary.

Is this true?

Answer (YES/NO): NO